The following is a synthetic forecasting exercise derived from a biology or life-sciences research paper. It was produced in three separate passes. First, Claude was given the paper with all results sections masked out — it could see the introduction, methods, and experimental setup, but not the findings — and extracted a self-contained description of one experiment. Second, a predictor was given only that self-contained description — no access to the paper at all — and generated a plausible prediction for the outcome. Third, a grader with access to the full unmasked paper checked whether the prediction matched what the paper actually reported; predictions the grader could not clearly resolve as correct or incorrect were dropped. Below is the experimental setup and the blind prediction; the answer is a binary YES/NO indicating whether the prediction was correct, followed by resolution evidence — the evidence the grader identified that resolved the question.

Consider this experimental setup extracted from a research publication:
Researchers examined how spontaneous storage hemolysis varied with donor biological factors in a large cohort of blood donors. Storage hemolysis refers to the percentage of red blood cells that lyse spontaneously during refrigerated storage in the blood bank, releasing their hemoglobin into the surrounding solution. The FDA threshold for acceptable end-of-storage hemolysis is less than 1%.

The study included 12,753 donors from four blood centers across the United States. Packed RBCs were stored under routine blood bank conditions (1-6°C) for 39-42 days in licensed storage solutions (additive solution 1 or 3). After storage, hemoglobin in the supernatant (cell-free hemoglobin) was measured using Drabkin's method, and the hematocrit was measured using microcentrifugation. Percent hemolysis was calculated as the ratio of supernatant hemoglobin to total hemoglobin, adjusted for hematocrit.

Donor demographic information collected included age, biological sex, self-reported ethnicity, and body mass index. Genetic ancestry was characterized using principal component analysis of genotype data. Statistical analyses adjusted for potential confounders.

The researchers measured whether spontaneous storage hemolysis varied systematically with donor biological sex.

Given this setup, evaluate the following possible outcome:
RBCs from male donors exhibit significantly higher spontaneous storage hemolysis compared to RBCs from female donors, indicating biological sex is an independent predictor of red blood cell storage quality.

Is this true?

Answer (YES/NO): NO